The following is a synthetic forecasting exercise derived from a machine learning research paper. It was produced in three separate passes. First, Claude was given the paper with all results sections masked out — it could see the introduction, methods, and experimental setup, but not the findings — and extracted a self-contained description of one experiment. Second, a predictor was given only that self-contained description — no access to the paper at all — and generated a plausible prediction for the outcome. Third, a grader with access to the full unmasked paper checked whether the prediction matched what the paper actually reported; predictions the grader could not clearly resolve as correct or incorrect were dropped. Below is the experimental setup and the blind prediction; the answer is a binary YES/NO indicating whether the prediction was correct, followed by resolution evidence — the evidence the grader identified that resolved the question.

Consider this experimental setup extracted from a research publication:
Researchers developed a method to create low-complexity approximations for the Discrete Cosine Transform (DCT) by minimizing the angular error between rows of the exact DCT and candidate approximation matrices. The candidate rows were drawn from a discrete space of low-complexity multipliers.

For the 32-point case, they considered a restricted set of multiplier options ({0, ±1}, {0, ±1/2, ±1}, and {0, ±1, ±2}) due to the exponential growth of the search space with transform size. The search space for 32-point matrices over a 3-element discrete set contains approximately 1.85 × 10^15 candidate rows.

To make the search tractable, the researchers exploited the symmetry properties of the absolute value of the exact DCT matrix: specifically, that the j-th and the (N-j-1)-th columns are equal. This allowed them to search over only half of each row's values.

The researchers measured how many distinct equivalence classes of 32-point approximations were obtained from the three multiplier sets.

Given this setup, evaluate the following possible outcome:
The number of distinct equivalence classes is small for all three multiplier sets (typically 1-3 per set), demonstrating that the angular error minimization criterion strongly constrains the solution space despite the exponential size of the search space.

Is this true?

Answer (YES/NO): NO